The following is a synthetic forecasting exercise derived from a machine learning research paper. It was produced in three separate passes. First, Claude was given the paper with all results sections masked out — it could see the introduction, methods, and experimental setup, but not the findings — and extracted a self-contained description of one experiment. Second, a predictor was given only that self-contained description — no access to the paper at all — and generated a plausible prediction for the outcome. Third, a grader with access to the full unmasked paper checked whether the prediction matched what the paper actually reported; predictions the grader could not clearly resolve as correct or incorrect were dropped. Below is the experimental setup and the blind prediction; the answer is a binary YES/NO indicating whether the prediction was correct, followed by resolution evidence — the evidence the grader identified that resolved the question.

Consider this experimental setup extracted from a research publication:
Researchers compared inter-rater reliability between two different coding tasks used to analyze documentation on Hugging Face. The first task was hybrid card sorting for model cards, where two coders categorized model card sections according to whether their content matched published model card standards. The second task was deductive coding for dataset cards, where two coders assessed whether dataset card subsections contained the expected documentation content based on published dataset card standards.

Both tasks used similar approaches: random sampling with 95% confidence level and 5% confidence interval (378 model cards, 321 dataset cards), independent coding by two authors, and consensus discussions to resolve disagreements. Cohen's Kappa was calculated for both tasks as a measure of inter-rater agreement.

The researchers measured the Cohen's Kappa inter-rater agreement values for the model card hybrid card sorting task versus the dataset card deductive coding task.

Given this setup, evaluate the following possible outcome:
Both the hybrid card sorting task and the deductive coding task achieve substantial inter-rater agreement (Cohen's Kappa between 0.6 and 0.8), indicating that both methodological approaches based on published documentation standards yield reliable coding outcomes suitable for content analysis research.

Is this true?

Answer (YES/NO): NO